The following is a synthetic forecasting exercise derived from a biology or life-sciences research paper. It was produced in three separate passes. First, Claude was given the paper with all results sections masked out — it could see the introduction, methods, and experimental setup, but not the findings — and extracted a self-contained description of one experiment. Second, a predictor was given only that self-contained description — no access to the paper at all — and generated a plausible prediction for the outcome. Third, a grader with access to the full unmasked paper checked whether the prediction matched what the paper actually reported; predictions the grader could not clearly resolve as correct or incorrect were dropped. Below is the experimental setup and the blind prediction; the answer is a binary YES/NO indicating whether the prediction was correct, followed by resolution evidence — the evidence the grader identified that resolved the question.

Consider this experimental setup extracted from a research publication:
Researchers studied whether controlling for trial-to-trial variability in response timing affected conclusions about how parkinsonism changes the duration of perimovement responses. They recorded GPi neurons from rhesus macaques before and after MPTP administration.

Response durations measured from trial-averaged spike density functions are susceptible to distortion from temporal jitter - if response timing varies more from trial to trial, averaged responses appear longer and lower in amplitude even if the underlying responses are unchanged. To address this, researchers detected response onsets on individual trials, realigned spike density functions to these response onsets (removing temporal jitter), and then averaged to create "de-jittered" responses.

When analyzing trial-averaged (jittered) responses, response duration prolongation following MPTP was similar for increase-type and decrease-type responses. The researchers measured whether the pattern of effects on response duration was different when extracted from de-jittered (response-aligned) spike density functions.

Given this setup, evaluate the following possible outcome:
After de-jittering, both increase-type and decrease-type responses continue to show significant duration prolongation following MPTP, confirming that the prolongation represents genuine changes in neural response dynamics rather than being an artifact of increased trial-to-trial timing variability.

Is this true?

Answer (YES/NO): YES